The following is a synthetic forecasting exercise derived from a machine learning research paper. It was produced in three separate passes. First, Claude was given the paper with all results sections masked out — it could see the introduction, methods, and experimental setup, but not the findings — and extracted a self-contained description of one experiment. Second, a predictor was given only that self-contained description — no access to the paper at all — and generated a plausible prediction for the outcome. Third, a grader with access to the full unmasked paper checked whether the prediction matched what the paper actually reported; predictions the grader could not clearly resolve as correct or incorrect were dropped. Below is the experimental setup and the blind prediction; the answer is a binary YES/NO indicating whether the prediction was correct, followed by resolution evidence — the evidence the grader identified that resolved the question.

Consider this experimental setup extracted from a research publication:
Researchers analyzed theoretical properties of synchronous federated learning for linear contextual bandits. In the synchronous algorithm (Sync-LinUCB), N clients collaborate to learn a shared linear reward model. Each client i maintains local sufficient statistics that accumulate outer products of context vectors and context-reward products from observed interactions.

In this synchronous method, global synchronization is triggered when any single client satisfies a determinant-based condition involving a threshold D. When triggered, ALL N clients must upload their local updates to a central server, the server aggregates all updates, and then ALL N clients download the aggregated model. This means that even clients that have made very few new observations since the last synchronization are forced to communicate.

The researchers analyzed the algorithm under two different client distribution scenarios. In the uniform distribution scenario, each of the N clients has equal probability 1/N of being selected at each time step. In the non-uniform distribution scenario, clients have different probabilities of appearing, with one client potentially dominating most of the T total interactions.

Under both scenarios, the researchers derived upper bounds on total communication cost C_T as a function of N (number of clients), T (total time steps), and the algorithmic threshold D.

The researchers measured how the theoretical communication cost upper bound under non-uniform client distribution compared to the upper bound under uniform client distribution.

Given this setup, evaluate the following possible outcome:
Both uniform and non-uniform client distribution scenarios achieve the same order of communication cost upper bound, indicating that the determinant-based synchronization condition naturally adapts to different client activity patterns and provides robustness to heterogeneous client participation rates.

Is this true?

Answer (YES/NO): NO